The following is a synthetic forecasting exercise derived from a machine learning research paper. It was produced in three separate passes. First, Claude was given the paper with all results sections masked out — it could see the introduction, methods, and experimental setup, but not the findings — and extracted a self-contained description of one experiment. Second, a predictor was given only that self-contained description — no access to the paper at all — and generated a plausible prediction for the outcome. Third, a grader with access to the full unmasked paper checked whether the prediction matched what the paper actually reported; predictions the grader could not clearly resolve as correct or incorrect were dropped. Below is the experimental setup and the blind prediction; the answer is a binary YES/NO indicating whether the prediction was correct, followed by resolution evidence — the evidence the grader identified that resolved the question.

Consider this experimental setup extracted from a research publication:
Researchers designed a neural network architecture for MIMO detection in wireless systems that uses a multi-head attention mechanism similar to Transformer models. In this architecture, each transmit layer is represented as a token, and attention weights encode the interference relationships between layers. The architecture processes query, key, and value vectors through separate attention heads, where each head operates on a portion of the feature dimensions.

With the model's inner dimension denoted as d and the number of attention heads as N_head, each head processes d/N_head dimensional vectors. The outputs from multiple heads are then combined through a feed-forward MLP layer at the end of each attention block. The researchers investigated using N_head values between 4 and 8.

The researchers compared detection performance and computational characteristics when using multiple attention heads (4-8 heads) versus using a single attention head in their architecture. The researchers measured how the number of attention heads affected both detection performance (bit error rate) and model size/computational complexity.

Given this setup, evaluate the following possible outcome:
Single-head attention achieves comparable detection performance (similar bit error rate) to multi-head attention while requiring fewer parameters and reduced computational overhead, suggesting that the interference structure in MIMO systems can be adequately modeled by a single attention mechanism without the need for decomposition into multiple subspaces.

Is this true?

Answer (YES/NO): NO